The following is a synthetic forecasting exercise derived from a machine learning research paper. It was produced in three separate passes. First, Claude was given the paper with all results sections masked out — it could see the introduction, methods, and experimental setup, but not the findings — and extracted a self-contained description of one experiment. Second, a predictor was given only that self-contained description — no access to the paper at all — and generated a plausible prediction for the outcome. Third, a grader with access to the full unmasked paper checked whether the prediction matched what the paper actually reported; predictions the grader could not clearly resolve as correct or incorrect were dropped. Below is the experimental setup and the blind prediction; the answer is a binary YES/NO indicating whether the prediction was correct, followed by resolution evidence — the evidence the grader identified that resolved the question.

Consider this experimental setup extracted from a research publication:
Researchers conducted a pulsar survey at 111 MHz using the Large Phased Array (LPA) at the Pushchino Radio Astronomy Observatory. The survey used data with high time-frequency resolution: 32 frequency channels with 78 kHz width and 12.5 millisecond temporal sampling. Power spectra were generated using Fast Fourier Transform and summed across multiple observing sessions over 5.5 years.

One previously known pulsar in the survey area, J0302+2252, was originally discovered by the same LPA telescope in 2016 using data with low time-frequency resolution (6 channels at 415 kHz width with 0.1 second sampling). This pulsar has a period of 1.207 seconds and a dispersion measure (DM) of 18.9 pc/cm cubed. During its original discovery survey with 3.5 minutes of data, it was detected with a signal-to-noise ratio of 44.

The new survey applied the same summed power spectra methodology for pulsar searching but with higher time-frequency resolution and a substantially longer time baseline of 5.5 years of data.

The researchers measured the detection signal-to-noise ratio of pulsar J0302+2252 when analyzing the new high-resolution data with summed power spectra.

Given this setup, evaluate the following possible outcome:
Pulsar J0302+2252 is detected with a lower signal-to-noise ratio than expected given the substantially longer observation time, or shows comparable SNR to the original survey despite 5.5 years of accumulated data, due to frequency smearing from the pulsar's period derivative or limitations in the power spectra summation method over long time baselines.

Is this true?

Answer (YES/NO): YES